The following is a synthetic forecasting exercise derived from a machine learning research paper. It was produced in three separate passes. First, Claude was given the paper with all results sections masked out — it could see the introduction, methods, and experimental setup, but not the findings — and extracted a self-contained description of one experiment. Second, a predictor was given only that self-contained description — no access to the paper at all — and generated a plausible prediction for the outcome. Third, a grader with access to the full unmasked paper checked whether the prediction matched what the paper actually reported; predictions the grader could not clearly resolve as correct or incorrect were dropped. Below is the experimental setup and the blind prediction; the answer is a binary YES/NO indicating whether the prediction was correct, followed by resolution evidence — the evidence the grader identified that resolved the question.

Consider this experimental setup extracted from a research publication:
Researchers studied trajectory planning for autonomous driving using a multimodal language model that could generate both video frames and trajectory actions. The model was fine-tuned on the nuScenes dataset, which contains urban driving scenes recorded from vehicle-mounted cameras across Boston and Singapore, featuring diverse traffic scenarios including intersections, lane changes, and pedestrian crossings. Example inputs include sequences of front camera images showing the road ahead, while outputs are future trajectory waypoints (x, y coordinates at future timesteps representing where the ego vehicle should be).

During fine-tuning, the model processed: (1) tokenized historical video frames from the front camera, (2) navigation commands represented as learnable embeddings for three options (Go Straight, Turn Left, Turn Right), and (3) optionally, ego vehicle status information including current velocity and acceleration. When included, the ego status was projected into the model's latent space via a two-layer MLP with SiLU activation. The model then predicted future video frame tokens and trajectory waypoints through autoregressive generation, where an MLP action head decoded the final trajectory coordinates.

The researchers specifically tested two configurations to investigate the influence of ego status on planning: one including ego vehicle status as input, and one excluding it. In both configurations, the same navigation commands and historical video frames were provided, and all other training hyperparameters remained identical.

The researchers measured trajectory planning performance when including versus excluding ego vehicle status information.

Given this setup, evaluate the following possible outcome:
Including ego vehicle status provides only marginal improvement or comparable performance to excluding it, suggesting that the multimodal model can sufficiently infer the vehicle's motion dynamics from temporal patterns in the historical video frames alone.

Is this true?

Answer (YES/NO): NO